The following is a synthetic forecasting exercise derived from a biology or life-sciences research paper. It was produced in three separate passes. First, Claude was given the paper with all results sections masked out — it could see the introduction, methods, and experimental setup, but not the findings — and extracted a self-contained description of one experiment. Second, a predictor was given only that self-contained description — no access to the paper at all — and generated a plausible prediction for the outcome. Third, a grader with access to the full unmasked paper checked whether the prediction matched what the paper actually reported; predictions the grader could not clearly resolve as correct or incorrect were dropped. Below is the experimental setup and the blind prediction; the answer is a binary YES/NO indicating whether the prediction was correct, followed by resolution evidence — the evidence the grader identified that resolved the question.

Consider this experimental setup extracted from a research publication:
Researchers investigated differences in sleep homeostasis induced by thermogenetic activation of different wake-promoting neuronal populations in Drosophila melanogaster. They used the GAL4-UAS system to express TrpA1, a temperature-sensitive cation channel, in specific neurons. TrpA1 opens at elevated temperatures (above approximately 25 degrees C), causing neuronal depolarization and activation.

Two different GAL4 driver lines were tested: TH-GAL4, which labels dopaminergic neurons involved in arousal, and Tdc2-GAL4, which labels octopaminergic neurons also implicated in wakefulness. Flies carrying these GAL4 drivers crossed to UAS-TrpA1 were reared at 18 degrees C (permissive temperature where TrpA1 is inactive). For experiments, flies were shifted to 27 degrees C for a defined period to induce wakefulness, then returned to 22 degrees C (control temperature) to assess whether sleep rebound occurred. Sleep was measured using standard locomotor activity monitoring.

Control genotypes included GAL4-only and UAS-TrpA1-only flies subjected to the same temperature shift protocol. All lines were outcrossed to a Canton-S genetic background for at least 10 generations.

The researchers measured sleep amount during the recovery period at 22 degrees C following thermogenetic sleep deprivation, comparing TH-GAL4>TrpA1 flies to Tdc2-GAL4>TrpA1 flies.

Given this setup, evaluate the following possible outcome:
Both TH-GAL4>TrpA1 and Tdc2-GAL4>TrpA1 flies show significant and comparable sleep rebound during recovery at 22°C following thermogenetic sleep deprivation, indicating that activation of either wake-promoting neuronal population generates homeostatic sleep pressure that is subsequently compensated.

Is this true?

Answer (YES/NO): NO